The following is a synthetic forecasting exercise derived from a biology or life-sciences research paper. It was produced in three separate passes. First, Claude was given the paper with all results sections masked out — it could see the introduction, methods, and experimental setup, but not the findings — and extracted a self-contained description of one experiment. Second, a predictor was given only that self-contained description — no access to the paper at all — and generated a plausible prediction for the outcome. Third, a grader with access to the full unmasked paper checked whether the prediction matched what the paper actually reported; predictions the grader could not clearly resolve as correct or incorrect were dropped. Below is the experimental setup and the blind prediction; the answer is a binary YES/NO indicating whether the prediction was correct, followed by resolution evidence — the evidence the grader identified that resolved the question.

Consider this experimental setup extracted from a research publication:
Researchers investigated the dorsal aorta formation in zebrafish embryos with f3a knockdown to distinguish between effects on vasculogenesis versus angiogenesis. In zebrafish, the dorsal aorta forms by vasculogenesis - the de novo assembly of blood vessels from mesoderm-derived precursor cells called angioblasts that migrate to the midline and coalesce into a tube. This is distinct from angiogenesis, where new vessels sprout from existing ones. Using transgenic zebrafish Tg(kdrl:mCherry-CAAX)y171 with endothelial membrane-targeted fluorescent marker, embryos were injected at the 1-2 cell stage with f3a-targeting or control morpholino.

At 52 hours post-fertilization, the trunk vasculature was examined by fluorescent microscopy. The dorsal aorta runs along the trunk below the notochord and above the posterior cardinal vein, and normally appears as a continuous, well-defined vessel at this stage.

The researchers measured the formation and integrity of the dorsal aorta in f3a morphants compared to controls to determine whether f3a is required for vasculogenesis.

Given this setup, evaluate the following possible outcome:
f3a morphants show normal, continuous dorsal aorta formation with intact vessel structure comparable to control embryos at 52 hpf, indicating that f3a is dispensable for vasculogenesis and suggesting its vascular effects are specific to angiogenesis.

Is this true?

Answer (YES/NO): YES